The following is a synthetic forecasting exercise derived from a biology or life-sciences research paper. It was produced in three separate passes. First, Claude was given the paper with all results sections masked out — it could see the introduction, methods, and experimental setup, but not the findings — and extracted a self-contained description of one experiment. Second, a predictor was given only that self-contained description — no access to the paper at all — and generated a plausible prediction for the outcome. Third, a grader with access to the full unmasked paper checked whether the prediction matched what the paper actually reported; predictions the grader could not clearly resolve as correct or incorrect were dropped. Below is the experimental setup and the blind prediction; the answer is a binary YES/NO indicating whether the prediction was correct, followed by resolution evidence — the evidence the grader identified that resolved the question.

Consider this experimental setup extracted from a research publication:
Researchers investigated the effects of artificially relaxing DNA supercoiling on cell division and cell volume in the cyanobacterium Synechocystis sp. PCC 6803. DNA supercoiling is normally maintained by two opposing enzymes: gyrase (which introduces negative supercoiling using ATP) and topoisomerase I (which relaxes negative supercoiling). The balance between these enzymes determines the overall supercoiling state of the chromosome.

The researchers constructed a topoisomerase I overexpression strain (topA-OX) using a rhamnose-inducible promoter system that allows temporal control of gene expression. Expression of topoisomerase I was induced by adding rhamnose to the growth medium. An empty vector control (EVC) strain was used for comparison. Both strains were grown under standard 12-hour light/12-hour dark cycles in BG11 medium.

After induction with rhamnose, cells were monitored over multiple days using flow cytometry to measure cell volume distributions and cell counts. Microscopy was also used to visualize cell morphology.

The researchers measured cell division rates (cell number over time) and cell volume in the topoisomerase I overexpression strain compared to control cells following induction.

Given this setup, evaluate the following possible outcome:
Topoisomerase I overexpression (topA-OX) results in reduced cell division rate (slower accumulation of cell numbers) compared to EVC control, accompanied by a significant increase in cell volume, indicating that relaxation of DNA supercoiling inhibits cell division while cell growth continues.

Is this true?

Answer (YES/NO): YES